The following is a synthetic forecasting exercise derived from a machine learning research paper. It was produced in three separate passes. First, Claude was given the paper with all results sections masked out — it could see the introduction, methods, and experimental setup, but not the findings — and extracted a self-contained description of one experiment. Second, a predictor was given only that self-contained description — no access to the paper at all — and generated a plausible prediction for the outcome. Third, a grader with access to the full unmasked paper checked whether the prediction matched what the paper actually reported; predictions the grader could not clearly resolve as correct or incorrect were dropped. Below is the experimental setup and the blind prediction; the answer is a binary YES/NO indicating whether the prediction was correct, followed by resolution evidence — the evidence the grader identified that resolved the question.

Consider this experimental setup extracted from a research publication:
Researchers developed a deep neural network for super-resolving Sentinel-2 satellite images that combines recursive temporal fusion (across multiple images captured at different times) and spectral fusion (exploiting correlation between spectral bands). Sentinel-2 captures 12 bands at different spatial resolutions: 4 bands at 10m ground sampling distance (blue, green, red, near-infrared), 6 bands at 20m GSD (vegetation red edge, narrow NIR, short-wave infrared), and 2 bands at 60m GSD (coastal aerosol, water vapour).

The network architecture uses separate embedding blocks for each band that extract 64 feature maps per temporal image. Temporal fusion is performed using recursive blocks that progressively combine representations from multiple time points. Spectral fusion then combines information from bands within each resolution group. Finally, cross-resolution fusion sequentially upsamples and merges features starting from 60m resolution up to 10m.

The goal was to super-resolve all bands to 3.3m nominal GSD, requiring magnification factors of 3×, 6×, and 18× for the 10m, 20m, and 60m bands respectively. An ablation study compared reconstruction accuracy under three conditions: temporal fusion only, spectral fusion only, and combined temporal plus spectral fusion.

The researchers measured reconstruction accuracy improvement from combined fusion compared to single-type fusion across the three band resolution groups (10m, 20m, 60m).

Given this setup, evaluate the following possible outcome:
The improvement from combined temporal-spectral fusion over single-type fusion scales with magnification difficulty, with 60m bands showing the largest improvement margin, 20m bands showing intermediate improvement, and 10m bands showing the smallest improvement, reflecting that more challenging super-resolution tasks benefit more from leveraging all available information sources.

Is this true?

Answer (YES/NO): YES